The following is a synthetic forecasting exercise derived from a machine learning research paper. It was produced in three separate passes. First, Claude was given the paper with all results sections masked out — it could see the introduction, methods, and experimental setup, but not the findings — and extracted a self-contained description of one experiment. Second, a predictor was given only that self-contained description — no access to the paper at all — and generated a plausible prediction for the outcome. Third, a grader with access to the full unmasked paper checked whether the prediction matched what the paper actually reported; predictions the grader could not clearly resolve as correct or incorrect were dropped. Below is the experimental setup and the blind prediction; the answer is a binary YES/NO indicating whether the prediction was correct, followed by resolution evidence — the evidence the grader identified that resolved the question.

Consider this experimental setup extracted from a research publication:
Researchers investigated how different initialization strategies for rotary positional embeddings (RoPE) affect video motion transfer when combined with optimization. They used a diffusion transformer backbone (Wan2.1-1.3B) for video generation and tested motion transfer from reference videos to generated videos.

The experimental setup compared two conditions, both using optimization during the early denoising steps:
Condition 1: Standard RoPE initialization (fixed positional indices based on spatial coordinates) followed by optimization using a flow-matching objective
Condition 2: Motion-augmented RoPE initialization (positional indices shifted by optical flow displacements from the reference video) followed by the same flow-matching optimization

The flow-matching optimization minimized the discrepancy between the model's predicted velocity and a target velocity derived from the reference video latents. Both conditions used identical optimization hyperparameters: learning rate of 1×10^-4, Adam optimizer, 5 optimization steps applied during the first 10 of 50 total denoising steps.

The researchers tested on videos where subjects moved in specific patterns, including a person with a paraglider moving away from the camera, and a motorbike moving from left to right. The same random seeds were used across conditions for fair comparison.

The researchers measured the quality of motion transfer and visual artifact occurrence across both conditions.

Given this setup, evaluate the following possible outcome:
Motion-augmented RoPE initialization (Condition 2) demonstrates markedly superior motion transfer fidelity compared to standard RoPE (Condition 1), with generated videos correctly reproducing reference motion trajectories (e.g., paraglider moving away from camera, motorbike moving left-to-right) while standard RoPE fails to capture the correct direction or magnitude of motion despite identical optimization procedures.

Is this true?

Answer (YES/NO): NO